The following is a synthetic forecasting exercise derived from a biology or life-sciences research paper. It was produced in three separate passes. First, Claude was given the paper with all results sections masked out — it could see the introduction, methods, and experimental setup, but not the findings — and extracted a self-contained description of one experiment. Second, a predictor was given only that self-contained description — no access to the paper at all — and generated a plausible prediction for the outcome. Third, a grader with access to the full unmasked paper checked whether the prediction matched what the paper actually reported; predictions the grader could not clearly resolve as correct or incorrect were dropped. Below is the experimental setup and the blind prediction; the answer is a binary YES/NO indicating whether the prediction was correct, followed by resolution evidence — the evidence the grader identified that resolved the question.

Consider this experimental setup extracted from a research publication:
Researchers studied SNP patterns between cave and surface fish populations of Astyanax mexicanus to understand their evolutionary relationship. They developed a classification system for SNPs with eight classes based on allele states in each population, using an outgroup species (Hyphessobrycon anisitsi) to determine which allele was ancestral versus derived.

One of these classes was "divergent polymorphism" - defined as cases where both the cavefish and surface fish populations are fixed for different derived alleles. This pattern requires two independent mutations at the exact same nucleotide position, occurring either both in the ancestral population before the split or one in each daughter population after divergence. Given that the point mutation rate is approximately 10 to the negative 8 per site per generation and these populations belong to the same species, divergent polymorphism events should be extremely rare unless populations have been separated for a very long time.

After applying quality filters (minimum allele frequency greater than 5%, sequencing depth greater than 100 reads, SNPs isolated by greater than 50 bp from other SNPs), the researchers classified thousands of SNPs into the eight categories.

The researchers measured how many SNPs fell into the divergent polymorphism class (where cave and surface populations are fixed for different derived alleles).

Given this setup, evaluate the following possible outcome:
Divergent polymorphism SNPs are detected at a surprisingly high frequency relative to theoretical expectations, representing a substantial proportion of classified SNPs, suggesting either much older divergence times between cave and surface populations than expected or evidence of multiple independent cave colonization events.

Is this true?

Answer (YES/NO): NO